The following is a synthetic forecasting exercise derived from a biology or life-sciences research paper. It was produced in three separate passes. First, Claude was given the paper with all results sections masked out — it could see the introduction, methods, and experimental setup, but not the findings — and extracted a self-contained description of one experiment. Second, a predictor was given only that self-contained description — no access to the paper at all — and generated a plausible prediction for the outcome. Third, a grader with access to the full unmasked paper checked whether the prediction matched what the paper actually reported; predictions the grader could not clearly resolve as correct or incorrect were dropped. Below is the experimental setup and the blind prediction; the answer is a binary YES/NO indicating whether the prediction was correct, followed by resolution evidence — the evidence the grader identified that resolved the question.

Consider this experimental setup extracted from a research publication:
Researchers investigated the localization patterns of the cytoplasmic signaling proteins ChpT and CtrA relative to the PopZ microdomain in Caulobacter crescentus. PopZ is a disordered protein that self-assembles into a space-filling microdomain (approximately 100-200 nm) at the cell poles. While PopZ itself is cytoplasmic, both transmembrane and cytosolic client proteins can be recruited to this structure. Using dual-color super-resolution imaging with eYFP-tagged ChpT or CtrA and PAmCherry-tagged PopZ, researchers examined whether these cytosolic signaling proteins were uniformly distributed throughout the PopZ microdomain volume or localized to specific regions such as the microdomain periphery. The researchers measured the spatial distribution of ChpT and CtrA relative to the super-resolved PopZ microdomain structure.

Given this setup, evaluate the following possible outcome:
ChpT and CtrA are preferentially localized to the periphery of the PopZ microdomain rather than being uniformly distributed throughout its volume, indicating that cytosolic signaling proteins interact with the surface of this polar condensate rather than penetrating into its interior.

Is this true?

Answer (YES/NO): NO